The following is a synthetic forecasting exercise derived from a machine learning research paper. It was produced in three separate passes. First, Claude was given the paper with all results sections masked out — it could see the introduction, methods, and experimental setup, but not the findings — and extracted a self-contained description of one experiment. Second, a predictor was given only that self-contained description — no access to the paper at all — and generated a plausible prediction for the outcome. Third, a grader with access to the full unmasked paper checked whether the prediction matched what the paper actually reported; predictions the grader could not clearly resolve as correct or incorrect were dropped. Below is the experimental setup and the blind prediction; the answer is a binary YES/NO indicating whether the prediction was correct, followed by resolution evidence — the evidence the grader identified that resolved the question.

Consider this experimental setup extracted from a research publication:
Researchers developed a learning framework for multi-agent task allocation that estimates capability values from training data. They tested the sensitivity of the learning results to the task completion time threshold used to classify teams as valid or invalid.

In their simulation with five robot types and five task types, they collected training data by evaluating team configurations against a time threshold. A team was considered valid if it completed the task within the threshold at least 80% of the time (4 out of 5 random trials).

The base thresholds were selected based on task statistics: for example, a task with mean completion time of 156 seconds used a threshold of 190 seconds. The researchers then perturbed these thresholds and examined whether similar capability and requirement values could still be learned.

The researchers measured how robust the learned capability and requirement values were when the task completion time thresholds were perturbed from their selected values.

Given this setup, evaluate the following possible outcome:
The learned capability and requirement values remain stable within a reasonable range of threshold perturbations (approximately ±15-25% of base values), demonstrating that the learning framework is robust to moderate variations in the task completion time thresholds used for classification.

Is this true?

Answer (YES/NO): NO